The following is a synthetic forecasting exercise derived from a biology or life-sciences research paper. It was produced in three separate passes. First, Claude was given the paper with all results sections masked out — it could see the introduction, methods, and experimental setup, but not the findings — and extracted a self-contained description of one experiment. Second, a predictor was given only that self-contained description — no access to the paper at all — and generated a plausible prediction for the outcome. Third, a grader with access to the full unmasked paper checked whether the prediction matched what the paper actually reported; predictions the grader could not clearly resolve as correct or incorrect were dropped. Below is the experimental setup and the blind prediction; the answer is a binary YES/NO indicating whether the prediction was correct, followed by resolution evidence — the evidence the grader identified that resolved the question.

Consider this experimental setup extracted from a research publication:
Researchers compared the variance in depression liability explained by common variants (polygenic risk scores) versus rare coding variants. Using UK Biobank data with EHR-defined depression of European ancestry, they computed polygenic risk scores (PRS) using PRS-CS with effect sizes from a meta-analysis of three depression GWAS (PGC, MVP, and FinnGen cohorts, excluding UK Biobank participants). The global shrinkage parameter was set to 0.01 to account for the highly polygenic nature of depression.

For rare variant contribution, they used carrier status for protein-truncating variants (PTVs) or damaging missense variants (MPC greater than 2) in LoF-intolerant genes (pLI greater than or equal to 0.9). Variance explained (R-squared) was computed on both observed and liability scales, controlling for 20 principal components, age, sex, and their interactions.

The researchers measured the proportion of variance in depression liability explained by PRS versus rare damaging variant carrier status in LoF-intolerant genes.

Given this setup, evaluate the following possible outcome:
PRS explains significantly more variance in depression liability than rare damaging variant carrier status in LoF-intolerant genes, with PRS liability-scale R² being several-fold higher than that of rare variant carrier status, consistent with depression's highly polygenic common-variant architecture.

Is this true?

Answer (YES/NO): YES